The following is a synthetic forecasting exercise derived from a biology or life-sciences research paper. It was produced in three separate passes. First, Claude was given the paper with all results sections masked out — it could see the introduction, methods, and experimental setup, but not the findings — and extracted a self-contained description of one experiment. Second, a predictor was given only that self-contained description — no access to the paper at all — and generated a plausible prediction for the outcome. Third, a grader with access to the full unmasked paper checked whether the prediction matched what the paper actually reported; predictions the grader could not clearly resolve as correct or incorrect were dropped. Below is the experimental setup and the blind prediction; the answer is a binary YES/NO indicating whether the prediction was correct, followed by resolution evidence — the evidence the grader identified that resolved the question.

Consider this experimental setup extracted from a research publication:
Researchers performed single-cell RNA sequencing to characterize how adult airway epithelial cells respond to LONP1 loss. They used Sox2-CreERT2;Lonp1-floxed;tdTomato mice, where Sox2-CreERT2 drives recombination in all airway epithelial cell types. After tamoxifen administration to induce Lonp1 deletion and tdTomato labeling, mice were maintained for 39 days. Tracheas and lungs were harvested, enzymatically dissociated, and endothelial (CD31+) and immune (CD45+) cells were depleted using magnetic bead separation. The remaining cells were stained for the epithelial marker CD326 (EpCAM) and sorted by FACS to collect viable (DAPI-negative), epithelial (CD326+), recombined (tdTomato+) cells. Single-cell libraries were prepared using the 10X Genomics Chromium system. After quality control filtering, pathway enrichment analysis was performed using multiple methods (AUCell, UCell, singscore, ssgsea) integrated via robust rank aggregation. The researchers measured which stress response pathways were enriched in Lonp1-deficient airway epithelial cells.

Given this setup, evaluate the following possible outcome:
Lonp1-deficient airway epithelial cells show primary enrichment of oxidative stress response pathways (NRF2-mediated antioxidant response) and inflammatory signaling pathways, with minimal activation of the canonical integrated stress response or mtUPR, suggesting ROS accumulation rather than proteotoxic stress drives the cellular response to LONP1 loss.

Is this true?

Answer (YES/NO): NO